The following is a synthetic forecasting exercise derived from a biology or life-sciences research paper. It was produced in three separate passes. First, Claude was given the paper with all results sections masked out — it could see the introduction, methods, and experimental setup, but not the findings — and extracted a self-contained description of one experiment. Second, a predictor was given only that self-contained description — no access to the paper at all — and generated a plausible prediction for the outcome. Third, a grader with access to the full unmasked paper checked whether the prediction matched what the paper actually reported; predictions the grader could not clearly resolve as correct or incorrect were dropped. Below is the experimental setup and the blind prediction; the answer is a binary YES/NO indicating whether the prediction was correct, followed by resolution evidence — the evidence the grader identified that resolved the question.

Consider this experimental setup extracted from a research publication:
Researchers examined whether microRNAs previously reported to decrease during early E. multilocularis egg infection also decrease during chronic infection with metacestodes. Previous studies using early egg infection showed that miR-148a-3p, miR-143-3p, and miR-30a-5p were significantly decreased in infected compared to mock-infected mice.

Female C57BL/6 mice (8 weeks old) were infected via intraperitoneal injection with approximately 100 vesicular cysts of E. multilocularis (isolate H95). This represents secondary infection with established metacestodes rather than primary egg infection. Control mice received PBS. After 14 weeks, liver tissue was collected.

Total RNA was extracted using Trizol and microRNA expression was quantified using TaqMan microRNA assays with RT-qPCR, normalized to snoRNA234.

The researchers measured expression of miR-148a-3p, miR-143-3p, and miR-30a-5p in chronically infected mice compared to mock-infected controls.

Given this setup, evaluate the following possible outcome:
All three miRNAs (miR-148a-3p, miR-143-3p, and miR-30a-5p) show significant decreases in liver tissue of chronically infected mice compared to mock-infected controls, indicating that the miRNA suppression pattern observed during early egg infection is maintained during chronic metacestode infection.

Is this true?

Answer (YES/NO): NO